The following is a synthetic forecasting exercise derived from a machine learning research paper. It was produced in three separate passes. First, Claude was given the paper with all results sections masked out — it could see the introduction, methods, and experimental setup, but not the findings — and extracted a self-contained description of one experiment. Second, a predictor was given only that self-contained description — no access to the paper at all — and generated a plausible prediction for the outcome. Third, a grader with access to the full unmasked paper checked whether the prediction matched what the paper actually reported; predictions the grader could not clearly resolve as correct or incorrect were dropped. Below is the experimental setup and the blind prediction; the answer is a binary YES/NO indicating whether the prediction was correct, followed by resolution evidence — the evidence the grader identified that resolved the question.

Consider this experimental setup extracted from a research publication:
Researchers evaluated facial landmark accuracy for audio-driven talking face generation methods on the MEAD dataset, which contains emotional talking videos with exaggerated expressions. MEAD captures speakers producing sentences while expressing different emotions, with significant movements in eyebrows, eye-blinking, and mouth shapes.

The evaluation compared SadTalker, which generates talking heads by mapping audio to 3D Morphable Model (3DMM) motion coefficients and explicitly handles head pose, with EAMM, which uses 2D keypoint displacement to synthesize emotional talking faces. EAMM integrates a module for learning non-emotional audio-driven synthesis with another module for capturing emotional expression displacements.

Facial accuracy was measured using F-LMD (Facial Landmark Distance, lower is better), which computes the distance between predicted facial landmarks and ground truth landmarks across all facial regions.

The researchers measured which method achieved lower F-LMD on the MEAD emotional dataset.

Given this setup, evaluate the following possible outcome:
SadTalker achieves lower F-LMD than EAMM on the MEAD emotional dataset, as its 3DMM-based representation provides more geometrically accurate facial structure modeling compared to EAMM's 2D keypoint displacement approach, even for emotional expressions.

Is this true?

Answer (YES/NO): YES